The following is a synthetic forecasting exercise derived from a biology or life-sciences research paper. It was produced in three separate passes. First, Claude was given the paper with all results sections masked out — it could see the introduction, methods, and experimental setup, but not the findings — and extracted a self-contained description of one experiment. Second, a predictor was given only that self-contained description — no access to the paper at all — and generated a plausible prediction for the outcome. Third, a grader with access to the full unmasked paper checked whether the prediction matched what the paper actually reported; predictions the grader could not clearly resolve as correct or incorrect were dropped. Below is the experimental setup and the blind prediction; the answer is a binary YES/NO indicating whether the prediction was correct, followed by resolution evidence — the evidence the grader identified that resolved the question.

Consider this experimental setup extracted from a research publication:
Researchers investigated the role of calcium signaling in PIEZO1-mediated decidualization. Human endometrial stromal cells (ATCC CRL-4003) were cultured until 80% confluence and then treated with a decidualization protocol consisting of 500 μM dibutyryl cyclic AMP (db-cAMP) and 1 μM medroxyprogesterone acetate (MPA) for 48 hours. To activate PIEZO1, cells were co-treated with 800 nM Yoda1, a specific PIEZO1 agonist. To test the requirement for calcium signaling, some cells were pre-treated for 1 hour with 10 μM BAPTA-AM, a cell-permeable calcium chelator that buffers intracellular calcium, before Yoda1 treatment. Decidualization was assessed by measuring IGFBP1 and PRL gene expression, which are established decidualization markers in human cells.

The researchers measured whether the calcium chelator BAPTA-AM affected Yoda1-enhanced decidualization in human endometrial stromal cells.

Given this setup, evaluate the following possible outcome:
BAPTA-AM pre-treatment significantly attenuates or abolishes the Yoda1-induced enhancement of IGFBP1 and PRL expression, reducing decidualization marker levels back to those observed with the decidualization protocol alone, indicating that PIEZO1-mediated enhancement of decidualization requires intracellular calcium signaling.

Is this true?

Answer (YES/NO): YES